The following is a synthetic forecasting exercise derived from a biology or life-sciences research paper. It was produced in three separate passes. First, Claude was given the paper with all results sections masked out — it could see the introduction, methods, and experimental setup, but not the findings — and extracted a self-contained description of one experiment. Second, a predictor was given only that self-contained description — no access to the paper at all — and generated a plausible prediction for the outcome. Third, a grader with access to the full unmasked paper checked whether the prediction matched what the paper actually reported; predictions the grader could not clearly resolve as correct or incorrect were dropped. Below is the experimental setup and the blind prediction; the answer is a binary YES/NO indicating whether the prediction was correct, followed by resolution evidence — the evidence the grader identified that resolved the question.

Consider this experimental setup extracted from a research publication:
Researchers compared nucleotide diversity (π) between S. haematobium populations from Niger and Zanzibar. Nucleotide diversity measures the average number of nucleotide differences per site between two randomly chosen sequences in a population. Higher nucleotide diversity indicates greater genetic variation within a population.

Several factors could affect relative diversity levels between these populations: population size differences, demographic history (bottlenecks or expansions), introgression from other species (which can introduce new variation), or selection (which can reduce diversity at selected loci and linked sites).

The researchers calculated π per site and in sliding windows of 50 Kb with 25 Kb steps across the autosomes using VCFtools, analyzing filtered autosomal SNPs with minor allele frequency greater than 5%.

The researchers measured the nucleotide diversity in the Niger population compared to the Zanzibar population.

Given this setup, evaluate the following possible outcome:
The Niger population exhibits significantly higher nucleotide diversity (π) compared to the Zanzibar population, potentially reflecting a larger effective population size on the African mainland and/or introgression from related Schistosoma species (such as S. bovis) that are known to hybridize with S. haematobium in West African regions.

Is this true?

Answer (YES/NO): YES